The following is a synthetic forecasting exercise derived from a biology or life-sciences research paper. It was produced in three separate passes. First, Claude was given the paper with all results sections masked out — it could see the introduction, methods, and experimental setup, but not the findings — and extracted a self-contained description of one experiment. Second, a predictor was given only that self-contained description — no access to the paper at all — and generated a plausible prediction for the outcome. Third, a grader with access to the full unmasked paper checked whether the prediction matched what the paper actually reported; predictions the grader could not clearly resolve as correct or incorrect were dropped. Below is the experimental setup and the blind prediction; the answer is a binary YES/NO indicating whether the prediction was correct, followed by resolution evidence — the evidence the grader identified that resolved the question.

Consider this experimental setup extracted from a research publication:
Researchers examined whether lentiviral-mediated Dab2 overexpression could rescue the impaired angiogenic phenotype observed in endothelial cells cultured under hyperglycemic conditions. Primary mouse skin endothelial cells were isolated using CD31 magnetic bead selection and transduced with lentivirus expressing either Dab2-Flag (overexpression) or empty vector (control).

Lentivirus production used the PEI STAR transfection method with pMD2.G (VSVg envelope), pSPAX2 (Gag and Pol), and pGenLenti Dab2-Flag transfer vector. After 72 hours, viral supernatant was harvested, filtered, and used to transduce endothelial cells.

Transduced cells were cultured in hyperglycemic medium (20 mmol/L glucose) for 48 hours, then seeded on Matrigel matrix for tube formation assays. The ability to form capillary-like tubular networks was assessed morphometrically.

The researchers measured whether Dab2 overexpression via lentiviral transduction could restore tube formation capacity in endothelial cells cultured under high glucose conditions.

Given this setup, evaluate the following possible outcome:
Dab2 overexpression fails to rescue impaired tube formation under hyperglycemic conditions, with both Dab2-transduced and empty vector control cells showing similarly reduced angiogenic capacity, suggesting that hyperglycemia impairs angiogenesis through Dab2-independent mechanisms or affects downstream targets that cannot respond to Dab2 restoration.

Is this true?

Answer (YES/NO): NO